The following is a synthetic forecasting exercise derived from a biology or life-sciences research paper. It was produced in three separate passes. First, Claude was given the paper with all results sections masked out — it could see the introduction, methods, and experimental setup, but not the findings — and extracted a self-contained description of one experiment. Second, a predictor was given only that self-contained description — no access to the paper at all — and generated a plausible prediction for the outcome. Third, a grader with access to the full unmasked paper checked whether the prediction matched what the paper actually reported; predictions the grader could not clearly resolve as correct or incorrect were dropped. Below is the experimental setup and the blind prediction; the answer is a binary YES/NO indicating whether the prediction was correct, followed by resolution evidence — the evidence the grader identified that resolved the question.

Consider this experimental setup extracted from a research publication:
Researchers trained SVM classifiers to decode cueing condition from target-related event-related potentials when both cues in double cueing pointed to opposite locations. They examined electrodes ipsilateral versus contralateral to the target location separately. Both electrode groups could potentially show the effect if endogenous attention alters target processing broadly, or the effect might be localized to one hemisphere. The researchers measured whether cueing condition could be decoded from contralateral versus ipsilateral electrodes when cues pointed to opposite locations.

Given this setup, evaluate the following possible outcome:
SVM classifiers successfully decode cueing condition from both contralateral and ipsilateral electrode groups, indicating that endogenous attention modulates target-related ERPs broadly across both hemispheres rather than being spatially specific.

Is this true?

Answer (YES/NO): NO